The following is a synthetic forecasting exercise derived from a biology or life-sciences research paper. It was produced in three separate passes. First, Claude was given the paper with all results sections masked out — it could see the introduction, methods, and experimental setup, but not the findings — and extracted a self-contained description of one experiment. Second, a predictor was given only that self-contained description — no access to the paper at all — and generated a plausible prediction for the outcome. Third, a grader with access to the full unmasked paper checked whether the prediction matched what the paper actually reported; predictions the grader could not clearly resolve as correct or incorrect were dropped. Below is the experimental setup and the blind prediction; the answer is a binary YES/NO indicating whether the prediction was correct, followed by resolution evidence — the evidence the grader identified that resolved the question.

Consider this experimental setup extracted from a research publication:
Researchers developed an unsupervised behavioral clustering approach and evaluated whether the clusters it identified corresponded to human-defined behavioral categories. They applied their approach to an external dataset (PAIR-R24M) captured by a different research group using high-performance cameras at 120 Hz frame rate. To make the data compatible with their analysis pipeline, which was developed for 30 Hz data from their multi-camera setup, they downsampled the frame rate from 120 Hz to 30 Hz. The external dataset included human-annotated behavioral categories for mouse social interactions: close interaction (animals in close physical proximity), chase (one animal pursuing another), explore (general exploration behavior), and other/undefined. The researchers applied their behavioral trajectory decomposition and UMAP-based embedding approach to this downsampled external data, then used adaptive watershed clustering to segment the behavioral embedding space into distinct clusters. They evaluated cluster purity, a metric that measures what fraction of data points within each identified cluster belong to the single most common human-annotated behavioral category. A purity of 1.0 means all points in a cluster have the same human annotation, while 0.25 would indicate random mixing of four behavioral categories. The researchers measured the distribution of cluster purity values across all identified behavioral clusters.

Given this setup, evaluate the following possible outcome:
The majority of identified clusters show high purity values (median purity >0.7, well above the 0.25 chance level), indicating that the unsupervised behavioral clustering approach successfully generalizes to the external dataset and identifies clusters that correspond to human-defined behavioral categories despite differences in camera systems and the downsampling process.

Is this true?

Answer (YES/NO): YES